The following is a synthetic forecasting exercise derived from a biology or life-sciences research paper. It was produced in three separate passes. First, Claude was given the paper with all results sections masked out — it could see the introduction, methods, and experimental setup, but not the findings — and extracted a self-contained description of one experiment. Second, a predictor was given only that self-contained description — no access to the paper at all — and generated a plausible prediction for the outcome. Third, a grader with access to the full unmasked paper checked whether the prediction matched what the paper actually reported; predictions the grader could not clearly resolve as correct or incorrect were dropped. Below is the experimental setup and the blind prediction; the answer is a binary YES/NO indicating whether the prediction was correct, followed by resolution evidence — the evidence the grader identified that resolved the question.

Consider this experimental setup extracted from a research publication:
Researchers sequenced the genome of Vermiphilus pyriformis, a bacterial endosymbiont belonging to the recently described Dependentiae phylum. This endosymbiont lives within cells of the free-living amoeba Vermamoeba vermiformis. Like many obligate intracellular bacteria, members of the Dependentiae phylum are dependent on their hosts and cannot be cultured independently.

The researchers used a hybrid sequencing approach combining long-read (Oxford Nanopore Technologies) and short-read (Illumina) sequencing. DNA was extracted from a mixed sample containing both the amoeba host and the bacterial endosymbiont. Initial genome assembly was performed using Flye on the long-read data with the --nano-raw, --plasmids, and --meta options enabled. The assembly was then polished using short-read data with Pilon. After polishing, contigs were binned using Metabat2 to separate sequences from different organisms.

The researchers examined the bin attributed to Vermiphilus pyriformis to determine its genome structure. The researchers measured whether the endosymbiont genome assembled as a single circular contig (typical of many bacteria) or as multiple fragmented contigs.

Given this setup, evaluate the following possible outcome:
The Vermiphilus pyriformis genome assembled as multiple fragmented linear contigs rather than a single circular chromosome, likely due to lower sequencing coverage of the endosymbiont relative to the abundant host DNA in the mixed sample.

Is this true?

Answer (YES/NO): NO